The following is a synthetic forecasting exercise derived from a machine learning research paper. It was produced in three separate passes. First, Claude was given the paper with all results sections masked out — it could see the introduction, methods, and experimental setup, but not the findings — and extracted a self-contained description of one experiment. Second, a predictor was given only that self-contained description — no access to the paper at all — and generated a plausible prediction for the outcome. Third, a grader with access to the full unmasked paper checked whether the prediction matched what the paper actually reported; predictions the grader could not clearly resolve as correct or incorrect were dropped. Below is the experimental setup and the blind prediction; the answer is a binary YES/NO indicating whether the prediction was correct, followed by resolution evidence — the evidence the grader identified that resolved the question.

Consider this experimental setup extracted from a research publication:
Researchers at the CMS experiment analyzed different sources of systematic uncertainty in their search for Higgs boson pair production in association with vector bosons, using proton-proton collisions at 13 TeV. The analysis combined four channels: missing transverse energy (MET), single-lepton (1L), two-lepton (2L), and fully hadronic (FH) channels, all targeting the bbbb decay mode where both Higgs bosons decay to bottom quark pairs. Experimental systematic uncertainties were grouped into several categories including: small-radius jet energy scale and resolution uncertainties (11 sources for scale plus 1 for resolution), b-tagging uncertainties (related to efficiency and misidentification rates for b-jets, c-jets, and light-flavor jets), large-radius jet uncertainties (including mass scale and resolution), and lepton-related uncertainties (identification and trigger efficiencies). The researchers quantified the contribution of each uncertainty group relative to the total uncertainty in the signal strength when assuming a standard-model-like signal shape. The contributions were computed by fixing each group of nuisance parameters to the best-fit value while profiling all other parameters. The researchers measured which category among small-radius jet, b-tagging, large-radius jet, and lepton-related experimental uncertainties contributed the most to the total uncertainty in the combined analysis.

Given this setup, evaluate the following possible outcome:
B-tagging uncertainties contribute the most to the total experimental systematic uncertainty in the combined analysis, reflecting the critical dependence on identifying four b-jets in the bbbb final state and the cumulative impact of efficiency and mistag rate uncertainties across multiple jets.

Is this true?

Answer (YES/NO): YES